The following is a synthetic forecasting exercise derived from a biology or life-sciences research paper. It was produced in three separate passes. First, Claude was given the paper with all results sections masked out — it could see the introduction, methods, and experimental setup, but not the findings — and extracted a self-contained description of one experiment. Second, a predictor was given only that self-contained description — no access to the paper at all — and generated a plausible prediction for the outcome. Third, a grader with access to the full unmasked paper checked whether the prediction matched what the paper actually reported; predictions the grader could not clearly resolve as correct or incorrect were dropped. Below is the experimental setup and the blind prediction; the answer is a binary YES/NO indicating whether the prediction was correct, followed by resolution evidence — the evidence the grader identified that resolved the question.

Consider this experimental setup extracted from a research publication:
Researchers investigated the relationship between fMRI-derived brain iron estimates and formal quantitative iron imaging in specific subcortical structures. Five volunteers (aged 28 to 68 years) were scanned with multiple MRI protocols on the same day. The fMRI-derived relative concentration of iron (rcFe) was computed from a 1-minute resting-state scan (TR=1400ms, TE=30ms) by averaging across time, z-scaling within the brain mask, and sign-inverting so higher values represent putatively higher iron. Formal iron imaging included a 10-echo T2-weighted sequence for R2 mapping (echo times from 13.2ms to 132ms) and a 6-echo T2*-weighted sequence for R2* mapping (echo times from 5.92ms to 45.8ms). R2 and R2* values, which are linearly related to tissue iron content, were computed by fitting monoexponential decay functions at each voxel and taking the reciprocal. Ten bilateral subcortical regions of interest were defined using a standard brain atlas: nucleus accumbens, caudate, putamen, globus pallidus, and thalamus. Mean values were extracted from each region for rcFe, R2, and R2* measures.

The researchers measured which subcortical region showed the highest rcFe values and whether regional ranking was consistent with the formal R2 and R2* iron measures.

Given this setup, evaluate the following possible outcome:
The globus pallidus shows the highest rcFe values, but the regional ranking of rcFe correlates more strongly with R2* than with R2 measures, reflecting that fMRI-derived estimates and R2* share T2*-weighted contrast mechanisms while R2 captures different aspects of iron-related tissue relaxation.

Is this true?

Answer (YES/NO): NO